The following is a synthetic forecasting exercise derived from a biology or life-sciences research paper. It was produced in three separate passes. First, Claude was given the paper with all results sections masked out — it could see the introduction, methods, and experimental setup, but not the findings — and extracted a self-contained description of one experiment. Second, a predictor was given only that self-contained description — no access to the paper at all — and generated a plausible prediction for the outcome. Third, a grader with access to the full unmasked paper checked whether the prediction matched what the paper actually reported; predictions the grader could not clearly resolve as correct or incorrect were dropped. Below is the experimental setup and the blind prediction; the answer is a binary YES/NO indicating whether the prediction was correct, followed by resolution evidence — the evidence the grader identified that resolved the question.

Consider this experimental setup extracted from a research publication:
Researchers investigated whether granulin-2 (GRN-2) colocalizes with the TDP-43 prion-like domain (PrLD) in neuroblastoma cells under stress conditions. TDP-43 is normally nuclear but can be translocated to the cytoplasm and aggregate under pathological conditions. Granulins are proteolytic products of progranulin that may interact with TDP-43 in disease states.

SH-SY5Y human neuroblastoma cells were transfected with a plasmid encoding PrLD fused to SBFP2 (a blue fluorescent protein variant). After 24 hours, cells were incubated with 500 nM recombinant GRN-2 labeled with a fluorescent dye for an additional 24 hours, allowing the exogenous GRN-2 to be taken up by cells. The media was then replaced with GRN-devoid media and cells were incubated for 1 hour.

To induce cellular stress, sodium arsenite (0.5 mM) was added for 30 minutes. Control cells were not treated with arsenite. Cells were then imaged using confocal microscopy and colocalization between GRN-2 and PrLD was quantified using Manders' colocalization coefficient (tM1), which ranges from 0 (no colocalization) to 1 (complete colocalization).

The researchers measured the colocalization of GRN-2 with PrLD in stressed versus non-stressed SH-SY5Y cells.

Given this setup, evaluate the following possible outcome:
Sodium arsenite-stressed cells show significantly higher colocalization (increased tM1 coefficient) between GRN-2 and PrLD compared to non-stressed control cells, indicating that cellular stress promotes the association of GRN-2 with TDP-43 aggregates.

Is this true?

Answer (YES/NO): NO